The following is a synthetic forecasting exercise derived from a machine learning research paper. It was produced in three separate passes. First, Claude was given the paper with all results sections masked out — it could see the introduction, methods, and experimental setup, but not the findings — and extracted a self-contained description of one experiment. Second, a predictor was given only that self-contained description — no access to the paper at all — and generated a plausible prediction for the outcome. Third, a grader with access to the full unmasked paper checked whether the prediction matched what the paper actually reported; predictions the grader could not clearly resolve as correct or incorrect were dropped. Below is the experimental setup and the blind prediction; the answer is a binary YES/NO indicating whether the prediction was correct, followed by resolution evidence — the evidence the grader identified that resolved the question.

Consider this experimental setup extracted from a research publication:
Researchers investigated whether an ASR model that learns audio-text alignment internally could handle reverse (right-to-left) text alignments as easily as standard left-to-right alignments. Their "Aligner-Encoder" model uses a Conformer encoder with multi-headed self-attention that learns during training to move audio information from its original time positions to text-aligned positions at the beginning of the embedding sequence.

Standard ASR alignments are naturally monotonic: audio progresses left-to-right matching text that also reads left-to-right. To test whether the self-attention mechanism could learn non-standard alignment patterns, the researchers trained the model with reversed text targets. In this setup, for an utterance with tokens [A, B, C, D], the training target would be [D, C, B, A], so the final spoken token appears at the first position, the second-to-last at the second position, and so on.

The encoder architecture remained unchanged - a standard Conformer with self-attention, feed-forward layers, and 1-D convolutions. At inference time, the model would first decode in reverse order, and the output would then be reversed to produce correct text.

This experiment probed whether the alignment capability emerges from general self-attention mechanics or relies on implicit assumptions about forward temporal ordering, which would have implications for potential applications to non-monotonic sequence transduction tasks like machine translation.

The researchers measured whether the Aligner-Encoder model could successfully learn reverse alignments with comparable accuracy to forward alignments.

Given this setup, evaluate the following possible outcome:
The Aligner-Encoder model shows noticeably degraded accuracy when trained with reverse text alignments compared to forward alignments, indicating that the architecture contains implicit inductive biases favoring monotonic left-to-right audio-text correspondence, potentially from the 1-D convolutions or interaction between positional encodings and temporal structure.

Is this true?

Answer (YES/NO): NO